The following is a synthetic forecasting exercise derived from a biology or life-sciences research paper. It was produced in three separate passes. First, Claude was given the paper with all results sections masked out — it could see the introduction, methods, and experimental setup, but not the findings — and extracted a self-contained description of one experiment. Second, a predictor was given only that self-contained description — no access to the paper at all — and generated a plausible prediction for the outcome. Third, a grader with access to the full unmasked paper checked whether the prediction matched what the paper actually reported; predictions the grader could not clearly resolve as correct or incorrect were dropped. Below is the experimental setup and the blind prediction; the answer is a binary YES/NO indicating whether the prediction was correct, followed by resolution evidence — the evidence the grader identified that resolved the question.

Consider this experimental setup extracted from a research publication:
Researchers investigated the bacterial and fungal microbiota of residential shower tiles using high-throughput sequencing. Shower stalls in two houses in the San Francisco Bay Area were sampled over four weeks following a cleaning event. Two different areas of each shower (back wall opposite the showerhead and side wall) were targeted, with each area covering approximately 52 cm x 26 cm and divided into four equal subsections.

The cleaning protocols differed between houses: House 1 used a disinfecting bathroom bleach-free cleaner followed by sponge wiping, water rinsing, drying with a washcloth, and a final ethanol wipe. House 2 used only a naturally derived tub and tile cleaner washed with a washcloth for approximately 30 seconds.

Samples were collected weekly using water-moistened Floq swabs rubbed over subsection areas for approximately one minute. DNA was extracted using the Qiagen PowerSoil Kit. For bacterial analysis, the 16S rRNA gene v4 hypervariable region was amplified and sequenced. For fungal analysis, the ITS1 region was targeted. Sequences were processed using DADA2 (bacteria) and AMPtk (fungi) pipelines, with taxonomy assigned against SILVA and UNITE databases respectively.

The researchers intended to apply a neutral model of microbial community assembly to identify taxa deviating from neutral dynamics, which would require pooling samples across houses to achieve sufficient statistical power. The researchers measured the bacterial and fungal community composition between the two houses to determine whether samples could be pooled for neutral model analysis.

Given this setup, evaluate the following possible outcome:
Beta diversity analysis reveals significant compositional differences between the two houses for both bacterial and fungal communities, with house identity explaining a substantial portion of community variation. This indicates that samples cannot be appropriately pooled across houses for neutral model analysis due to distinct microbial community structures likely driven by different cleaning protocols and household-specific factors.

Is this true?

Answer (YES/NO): YES